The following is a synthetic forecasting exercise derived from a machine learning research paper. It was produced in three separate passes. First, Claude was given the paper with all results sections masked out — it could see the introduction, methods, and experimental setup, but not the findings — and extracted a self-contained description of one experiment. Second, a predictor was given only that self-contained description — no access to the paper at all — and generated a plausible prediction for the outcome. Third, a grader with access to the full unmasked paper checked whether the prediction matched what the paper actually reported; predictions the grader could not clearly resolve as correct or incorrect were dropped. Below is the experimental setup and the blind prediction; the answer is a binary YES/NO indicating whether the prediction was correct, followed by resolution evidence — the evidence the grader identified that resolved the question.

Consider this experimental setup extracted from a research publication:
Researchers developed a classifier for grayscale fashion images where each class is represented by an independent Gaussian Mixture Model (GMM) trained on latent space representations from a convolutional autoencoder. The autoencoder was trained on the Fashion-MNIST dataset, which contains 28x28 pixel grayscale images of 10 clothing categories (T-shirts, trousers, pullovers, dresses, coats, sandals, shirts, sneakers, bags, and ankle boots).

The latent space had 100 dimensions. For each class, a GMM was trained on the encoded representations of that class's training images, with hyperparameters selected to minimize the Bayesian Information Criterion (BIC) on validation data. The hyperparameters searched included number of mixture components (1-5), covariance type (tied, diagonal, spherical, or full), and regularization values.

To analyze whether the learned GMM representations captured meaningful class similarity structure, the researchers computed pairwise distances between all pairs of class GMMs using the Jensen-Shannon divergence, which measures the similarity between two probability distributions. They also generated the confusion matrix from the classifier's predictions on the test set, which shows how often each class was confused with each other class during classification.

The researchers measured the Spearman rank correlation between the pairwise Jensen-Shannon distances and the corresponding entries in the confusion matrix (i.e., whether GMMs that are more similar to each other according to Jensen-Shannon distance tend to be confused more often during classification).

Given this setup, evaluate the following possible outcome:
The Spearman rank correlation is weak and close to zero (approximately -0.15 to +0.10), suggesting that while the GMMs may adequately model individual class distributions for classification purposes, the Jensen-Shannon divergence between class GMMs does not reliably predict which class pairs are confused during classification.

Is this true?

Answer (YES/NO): NO